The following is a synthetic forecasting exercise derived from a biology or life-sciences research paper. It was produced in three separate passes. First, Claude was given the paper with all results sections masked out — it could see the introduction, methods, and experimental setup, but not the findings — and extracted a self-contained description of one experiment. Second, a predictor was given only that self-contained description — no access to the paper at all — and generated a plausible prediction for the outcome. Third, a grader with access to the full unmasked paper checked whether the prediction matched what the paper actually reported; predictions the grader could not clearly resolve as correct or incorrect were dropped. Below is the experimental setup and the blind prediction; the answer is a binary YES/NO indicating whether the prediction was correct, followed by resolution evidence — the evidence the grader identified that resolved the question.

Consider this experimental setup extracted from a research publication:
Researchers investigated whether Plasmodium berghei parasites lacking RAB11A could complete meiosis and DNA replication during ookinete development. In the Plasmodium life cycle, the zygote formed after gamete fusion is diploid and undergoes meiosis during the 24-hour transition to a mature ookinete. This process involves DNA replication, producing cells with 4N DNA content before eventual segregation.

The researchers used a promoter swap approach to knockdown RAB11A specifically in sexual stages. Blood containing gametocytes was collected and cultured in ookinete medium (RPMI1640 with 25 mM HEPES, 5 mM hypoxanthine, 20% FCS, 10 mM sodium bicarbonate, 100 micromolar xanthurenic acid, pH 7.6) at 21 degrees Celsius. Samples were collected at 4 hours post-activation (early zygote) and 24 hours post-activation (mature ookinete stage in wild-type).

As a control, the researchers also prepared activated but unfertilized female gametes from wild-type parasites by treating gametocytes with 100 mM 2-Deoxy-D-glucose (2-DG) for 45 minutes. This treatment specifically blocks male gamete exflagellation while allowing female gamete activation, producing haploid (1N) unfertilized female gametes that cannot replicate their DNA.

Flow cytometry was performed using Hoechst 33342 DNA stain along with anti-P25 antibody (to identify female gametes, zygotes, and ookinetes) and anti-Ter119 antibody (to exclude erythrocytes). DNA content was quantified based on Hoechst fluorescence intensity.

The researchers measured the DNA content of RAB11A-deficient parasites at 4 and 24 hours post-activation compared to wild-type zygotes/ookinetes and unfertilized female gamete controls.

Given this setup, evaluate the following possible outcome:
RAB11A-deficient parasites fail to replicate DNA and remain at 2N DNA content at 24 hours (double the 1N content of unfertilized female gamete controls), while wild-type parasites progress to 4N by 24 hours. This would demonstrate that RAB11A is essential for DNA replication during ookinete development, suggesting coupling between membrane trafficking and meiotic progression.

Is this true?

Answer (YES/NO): NO